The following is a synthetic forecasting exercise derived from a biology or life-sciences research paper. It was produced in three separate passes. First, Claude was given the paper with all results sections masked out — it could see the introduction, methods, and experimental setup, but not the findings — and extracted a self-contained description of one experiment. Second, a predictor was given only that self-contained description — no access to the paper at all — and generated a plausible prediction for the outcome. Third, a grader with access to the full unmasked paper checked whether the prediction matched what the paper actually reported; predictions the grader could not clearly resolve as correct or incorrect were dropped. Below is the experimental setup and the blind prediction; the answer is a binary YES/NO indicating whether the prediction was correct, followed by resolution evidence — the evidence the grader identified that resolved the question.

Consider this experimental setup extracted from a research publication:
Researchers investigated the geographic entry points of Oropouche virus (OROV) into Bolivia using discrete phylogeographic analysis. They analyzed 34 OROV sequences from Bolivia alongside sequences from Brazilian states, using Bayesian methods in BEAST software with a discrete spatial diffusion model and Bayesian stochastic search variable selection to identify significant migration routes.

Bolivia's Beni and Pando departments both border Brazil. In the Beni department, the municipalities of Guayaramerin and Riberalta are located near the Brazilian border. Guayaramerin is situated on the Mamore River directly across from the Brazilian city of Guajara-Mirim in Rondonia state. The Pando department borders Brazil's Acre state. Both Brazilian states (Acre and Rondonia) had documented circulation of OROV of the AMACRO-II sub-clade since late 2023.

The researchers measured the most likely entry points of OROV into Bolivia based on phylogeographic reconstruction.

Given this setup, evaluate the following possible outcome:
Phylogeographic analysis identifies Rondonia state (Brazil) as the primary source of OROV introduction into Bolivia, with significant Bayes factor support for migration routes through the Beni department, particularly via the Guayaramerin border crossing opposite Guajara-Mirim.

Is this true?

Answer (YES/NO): NO